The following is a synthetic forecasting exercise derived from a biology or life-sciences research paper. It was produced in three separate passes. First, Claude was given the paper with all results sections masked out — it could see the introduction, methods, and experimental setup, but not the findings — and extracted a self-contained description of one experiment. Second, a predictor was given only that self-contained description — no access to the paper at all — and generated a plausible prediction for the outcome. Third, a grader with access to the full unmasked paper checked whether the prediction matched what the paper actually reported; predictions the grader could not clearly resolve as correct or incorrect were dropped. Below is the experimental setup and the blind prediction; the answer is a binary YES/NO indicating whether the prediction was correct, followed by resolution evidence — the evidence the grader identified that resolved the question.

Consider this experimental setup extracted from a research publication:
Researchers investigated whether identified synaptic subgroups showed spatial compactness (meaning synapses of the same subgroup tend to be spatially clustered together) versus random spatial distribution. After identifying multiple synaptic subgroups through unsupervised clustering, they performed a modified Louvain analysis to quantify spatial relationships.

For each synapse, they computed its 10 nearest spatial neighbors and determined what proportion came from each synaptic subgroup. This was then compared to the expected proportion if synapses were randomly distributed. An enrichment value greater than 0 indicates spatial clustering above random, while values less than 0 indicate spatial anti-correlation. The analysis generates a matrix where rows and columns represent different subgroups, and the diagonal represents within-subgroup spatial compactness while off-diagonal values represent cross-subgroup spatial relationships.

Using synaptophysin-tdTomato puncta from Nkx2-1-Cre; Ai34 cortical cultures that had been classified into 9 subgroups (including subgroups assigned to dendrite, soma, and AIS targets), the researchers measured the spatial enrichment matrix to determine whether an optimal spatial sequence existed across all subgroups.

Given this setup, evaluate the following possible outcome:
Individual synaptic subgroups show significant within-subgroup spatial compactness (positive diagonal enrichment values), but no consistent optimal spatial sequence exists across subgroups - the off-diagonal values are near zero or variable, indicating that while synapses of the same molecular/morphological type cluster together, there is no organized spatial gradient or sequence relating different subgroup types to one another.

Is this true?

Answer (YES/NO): NO